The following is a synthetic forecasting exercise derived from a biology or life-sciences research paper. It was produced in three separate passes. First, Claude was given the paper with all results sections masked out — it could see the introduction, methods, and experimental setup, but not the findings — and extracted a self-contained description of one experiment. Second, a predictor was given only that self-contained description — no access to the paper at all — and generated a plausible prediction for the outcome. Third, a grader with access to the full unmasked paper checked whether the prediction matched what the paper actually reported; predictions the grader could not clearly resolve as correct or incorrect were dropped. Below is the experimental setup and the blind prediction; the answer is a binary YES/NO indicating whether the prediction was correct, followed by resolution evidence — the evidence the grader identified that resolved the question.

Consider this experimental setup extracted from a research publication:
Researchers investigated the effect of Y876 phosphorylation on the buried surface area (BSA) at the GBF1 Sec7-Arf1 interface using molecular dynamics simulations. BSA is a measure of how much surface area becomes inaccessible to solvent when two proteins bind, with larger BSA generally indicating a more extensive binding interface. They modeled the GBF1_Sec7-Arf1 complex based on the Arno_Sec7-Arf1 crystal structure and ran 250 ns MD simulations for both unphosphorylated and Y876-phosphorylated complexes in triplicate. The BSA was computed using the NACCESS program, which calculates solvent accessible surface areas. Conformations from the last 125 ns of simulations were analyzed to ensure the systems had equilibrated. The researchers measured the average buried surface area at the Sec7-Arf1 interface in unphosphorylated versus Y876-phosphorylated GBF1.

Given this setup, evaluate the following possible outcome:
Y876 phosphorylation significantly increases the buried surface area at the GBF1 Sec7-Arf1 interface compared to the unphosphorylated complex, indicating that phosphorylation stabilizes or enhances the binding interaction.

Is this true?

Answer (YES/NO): YES